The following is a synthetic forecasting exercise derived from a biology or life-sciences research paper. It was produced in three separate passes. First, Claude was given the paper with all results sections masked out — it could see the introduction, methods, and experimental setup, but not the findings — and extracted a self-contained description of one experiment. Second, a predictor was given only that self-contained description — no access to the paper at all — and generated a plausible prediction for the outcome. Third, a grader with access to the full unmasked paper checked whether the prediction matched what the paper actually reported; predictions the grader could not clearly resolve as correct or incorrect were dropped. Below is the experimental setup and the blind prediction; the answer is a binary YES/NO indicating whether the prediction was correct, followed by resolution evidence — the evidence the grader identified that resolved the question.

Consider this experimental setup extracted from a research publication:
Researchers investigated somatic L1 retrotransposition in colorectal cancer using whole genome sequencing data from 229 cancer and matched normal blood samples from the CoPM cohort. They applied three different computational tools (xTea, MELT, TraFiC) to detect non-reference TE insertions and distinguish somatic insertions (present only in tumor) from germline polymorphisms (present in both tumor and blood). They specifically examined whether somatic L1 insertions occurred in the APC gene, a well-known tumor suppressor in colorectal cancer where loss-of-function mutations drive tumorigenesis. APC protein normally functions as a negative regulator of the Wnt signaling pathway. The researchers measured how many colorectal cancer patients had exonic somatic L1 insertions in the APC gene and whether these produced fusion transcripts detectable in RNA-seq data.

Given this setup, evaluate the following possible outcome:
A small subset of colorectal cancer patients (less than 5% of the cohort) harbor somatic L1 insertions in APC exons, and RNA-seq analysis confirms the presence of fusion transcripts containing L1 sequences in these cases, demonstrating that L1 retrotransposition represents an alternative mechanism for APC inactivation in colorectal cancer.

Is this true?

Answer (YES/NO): NO